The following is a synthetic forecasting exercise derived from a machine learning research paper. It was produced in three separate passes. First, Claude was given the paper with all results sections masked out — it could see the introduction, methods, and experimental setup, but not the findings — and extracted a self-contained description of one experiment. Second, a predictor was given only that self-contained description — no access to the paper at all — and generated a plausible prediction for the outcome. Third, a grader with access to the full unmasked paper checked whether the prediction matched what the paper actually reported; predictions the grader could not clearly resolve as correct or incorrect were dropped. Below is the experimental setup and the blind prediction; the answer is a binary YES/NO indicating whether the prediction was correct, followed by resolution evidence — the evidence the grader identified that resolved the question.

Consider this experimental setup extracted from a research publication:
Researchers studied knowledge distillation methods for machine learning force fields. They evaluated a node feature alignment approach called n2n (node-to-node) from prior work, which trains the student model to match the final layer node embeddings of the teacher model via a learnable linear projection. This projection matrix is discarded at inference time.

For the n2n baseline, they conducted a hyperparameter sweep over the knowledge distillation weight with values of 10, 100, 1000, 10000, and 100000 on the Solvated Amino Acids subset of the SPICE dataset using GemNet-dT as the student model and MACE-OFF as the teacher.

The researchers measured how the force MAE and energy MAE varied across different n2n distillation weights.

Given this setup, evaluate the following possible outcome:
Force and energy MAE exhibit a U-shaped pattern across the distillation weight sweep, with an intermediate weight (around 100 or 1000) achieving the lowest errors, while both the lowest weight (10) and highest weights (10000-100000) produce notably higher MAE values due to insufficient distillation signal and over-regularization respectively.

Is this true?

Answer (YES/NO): NO